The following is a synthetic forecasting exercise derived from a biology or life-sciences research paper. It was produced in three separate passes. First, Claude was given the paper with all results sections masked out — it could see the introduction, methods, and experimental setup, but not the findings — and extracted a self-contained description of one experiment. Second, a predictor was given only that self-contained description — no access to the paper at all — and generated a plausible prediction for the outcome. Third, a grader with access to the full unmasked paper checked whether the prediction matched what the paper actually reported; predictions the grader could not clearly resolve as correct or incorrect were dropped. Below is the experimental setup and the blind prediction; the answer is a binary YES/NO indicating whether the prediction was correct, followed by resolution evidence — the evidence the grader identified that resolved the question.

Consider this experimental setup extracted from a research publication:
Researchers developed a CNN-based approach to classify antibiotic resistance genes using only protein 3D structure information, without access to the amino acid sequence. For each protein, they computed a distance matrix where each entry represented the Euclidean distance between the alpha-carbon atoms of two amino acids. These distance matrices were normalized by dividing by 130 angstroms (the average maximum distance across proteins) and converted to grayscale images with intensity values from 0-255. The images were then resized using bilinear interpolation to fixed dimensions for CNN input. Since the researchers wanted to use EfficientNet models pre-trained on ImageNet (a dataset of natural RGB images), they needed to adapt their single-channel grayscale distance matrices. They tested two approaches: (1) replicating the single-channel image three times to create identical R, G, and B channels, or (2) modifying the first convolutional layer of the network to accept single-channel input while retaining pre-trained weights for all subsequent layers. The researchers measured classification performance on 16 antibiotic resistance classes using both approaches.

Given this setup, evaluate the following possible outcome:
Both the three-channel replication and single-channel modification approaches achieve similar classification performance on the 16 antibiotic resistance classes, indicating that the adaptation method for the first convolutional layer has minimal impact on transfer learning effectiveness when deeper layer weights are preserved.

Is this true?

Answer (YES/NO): NO